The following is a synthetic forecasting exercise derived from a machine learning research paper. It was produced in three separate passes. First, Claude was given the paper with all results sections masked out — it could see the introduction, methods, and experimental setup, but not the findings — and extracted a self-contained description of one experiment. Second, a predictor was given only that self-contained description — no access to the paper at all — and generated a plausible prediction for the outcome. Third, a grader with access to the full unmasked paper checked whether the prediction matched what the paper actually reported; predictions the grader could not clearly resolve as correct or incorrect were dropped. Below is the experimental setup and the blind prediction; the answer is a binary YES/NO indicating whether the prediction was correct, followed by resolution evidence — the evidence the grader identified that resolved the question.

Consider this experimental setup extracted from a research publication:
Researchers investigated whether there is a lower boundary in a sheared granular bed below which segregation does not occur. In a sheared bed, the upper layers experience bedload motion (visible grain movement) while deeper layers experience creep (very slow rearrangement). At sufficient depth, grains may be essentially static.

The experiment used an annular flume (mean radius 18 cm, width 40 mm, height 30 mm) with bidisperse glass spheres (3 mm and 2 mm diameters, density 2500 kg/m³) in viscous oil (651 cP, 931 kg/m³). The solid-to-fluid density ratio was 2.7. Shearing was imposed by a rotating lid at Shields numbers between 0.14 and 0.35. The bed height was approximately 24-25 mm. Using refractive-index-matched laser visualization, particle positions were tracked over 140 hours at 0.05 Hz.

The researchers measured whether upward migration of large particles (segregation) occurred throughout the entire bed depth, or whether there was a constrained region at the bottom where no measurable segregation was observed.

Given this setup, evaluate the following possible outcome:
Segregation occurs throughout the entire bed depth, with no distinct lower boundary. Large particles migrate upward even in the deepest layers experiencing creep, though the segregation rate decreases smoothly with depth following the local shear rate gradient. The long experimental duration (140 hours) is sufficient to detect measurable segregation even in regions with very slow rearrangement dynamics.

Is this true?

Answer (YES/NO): NO